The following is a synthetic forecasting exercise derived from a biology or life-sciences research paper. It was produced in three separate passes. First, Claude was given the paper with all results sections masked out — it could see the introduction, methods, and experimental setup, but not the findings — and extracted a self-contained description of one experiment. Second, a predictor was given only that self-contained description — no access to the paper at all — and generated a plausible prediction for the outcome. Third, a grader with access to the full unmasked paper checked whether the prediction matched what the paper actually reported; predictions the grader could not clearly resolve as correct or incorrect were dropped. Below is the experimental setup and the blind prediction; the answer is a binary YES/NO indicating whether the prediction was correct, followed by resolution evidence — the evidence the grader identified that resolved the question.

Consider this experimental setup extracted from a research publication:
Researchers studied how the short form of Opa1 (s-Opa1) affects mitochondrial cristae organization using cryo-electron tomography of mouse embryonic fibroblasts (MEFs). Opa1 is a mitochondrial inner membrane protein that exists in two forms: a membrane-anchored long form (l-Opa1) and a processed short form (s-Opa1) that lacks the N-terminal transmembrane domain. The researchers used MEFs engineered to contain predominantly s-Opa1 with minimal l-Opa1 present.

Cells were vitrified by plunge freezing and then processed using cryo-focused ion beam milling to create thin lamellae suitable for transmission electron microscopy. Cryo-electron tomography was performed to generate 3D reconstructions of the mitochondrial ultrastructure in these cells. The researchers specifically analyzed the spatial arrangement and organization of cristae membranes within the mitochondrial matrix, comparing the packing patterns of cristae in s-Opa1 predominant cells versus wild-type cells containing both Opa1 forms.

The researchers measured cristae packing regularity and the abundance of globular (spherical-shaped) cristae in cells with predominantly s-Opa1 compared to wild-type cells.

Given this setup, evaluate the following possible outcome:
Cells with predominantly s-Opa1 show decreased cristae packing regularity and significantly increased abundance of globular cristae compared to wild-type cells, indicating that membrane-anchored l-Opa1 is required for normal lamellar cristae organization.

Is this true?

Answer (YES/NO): NO